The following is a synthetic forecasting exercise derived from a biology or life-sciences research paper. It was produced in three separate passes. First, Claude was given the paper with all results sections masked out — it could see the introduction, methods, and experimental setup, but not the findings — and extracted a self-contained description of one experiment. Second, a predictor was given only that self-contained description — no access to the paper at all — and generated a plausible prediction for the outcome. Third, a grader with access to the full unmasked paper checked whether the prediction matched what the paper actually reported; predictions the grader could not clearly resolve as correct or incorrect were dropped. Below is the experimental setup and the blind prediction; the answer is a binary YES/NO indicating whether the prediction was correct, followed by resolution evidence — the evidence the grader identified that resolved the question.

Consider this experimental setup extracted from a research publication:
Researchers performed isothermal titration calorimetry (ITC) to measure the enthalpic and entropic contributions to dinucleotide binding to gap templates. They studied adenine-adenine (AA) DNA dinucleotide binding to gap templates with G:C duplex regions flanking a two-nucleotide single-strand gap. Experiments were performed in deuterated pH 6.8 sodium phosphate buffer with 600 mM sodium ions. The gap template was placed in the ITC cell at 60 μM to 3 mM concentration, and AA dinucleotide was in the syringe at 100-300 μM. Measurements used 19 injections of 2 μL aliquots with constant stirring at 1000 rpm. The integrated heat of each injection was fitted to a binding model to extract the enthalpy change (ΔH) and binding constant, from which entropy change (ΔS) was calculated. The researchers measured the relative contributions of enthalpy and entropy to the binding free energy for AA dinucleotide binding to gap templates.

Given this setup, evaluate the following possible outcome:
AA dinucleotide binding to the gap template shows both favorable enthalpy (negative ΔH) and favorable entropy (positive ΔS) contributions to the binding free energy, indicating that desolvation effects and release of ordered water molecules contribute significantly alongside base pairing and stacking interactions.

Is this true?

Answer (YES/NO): NO